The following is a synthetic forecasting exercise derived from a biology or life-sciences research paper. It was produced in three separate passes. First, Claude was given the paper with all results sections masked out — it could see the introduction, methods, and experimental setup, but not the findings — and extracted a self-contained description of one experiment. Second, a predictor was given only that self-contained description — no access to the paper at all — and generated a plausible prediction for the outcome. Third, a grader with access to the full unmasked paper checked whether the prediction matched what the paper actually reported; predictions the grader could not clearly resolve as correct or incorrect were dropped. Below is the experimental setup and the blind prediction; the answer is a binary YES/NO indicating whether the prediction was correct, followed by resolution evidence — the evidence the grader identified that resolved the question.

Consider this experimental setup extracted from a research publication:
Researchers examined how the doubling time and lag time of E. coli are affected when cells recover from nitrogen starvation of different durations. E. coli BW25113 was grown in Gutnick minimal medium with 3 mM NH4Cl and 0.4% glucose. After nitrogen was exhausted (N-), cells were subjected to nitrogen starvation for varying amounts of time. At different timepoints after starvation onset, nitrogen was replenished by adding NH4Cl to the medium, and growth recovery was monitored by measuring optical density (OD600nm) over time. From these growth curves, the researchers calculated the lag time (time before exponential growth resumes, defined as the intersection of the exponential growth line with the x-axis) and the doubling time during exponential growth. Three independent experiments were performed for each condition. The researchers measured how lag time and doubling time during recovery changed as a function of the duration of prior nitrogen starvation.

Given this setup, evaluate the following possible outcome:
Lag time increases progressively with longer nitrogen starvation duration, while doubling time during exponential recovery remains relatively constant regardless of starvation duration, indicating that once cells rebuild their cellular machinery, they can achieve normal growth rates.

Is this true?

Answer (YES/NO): YES